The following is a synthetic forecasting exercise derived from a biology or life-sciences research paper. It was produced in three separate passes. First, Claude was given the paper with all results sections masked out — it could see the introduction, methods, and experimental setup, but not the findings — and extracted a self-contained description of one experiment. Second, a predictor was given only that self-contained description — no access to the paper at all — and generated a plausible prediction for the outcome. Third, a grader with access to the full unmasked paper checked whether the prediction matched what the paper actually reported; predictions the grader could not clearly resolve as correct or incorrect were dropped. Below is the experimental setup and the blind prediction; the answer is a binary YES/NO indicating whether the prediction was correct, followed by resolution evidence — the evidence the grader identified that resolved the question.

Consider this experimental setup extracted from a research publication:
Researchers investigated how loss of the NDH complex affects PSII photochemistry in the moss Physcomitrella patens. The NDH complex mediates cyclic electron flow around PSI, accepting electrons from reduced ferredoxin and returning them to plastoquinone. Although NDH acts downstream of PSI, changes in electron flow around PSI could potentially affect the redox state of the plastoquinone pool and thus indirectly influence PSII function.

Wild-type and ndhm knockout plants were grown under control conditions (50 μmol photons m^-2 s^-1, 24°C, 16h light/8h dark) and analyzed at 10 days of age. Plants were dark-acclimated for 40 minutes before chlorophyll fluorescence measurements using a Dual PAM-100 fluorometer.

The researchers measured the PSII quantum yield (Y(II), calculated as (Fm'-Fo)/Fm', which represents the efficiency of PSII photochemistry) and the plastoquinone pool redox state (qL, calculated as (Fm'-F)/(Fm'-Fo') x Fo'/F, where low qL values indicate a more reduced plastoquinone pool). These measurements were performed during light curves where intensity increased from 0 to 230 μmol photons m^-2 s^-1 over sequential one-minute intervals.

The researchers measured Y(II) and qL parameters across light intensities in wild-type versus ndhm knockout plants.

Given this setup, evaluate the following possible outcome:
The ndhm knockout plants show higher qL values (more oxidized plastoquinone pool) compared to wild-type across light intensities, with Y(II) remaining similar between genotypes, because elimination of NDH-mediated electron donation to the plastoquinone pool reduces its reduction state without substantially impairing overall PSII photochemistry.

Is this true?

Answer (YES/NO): NO